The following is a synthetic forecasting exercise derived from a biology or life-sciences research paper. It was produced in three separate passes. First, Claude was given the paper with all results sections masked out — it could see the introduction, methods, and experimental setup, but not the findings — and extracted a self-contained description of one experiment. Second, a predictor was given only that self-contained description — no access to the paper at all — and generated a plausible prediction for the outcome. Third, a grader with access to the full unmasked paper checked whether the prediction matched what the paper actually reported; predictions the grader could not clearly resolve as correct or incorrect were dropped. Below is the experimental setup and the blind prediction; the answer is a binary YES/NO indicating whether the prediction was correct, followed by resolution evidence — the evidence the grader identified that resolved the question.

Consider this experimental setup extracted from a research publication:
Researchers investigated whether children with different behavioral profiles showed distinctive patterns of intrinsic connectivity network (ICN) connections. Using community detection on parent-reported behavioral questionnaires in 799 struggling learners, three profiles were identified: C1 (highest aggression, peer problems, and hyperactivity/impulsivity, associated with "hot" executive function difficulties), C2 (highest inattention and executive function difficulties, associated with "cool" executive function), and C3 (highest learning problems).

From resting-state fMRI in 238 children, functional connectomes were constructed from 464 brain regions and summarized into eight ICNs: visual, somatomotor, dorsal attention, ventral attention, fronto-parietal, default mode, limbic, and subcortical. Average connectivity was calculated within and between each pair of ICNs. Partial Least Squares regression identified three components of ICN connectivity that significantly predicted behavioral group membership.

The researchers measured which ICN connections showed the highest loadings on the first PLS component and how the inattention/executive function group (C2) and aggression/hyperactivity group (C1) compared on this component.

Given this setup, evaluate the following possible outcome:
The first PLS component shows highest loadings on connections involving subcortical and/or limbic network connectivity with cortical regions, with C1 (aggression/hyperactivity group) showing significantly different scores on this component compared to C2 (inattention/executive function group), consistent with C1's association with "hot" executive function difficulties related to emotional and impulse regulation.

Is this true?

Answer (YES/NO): NO